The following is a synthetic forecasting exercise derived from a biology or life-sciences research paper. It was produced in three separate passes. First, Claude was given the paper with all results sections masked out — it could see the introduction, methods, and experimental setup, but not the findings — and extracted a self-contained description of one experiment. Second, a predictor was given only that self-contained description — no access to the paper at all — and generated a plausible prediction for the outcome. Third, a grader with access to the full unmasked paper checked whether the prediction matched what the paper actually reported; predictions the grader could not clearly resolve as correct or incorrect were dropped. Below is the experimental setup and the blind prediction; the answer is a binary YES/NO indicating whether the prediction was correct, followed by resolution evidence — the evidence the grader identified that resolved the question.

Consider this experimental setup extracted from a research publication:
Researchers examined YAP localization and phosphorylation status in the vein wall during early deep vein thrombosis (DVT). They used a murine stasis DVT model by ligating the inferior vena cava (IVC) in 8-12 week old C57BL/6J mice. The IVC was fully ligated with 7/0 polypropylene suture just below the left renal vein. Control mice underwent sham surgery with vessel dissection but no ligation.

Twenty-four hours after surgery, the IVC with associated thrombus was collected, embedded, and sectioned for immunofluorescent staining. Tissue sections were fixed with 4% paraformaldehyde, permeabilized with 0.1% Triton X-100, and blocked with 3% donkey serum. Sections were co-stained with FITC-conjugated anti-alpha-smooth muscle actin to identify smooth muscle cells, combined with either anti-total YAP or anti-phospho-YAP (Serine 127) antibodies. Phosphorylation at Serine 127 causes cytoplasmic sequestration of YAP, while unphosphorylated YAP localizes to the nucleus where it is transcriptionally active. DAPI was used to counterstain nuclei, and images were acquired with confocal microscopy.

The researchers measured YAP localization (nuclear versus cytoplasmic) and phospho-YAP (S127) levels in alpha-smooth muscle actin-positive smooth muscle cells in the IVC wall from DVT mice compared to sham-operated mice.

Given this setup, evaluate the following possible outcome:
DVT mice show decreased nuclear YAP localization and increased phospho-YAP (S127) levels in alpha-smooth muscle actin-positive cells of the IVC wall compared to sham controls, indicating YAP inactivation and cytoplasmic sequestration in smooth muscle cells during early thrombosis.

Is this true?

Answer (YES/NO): NO